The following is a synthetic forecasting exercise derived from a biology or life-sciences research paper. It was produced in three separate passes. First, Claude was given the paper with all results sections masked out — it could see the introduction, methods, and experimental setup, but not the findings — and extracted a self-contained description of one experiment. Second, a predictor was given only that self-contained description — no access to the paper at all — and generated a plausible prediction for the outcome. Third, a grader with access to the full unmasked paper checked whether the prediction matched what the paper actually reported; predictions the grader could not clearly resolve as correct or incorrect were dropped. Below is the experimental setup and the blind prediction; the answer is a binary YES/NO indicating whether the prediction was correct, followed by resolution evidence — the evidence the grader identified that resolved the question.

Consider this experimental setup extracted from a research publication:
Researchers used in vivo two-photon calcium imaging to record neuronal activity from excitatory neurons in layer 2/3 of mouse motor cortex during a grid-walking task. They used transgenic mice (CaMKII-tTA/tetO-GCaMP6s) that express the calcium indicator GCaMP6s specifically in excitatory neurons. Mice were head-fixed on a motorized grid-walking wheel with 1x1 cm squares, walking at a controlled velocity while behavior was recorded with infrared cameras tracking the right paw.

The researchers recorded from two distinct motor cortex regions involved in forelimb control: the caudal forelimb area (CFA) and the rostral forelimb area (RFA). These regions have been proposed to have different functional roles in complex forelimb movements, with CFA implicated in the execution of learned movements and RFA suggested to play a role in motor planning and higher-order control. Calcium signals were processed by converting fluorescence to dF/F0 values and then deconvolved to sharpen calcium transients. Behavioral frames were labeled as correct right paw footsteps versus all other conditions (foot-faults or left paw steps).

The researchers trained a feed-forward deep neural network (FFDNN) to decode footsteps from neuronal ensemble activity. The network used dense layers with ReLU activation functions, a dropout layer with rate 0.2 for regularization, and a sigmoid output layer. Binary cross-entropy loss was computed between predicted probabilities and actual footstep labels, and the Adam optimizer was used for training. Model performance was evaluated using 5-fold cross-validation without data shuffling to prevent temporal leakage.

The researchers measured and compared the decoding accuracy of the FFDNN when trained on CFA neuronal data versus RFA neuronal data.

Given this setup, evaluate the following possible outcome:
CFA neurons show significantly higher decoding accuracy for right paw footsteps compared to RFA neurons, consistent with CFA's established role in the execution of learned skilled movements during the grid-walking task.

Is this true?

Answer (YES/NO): YES